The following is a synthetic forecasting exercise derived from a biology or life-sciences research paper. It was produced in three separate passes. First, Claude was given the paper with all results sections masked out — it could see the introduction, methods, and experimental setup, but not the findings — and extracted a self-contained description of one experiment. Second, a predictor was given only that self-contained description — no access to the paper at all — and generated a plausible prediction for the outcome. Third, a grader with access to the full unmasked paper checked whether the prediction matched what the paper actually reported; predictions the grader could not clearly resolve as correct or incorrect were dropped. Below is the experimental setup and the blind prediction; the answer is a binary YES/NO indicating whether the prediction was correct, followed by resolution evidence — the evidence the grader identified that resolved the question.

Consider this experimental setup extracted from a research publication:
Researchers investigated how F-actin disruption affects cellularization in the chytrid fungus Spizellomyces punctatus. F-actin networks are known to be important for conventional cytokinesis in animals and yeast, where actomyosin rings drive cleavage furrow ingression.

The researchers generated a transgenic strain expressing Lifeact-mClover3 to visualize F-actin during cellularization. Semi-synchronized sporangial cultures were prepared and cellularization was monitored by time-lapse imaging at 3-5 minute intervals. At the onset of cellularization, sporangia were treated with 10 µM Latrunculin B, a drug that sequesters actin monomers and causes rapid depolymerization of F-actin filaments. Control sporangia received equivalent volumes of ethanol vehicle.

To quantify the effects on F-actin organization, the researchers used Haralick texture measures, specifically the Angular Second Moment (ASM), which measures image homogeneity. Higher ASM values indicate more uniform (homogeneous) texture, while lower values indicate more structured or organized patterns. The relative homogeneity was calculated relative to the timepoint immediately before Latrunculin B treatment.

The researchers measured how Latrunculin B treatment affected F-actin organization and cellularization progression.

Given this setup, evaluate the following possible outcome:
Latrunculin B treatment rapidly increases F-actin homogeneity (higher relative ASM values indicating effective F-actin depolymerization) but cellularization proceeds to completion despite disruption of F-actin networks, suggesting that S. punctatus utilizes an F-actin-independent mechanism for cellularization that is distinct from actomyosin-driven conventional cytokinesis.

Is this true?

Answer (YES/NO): NO